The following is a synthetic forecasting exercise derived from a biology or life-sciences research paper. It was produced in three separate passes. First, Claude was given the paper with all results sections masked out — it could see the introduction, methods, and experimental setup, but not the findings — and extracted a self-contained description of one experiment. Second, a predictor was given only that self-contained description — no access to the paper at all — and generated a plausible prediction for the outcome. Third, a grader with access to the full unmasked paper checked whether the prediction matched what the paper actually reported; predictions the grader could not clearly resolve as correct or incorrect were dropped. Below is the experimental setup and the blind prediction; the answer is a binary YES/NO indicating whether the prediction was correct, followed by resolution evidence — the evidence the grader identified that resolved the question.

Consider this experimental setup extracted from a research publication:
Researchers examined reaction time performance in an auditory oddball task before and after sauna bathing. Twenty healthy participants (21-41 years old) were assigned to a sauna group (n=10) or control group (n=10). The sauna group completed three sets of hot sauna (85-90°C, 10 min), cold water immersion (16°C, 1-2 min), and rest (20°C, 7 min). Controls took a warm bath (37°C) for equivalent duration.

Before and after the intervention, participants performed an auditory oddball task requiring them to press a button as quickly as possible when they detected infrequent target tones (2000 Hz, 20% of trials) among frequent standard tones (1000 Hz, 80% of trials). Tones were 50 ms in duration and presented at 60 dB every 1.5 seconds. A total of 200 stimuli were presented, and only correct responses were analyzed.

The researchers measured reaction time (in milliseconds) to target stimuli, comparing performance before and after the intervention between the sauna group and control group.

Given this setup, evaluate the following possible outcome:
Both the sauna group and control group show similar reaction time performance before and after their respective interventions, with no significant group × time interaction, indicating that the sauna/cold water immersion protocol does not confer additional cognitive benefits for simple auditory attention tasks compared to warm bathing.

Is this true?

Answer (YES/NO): NO